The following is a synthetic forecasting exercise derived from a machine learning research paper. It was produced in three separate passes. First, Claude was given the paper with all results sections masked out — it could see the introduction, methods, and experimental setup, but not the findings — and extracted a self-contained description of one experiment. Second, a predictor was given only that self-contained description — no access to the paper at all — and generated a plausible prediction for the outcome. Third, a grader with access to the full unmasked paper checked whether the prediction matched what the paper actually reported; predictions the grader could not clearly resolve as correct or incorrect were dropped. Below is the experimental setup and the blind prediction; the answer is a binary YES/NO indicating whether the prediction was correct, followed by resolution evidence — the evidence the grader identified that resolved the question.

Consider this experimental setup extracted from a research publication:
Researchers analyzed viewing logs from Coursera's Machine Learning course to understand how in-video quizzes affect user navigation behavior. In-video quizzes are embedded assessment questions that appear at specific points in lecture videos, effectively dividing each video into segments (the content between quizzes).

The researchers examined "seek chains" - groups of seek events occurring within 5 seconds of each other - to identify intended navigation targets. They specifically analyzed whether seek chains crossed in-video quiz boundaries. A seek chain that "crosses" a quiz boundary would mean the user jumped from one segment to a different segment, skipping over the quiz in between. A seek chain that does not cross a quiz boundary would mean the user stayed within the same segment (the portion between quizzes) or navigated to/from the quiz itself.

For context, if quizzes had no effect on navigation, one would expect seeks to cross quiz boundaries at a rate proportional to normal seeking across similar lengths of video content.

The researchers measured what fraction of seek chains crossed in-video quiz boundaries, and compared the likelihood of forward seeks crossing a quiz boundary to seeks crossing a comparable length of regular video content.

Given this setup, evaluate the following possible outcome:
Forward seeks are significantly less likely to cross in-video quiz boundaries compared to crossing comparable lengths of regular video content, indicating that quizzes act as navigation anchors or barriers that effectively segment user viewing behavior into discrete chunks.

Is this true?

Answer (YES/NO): YES